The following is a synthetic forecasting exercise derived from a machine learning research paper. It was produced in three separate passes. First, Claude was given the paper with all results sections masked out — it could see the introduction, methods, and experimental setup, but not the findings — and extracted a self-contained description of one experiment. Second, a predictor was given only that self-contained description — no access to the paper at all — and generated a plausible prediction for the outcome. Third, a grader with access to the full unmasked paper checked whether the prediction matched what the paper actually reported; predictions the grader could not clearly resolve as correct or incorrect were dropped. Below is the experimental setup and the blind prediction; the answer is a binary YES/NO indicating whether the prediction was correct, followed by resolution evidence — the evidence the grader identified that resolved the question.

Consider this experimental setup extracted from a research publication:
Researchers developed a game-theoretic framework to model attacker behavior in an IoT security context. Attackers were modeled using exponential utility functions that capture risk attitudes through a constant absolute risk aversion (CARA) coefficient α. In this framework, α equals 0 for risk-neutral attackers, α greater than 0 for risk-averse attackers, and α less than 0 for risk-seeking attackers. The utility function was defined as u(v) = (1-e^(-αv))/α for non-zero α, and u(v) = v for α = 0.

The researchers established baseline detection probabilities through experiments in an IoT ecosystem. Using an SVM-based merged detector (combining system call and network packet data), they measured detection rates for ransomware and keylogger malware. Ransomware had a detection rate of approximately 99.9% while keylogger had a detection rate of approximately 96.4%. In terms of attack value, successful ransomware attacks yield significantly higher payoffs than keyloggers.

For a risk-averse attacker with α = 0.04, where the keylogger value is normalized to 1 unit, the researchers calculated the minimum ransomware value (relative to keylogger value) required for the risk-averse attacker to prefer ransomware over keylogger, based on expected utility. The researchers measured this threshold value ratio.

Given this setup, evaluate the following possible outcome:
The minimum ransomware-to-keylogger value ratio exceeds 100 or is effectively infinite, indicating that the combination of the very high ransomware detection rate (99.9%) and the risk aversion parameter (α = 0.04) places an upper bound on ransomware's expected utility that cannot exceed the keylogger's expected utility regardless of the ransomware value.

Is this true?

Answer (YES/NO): NO